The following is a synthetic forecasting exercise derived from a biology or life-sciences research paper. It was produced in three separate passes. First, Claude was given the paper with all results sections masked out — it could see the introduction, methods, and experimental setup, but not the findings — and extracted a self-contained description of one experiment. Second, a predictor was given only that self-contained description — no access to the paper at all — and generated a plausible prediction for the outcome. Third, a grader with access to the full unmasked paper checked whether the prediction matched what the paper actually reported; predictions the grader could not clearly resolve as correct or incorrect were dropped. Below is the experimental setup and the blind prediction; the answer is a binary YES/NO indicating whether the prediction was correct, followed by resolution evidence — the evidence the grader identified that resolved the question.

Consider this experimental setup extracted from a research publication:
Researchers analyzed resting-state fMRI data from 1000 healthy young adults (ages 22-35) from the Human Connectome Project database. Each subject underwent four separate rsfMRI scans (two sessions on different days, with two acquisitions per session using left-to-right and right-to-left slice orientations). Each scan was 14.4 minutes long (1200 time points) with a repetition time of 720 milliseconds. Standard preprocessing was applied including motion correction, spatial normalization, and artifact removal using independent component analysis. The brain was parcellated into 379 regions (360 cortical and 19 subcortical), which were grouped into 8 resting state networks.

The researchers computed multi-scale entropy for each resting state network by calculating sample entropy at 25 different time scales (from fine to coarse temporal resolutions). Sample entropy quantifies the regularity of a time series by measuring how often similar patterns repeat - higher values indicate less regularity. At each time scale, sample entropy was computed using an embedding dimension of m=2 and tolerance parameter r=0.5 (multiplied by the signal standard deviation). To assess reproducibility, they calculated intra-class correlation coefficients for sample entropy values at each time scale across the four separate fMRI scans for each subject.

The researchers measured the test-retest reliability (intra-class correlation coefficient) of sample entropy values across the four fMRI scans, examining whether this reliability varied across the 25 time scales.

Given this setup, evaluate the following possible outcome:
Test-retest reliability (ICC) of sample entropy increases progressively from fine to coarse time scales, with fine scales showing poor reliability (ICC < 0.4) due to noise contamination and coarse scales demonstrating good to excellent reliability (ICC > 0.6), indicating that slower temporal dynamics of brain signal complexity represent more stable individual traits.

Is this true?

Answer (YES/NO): NO